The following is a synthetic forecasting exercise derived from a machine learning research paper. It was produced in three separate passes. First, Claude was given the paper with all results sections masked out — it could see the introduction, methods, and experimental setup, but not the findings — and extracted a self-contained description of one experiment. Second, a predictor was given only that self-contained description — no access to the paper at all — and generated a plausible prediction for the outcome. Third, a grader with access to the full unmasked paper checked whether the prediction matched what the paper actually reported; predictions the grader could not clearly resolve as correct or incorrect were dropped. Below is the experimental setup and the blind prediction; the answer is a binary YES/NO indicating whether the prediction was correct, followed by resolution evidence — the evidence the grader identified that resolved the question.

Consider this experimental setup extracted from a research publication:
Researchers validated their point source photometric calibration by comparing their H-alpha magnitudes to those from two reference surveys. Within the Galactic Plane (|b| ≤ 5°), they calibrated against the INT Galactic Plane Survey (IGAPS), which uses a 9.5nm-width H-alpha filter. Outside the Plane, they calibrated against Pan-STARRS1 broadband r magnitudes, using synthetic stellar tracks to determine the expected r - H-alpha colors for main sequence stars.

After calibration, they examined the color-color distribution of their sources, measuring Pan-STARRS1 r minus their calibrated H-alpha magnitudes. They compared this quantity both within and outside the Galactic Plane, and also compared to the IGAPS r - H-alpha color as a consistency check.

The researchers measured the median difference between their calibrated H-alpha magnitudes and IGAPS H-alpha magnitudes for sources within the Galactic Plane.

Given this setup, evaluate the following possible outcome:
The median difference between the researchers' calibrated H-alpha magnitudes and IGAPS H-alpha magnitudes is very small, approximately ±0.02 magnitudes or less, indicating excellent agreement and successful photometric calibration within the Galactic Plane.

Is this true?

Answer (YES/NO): YES